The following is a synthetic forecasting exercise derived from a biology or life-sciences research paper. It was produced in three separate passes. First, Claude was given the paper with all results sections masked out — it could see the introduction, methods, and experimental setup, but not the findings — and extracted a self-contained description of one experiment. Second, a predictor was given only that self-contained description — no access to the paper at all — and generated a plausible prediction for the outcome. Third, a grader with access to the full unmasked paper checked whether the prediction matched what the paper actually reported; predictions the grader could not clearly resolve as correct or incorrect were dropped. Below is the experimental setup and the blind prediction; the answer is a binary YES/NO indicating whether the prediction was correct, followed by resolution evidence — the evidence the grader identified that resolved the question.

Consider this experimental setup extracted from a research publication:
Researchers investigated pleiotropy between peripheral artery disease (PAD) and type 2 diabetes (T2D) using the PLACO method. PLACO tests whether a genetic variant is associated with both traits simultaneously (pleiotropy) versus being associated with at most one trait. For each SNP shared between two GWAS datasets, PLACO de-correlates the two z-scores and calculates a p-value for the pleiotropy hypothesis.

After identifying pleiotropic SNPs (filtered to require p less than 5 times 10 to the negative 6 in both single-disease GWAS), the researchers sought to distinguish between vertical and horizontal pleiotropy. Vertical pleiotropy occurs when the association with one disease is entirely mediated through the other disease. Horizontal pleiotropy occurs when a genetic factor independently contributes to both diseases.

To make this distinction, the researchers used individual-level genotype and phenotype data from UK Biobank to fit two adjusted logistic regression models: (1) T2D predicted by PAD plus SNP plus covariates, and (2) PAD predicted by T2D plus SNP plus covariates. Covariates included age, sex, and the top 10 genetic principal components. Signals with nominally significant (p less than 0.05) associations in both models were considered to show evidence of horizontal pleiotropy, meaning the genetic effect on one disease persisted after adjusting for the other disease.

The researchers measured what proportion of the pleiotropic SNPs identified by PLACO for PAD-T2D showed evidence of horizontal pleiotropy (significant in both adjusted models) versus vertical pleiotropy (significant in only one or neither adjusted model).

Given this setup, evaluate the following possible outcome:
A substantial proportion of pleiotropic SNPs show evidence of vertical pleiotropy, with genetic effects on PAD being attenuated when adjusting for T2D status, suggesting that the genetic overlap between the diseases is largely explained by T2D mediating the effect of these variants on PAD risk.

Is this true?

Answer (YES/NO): NO